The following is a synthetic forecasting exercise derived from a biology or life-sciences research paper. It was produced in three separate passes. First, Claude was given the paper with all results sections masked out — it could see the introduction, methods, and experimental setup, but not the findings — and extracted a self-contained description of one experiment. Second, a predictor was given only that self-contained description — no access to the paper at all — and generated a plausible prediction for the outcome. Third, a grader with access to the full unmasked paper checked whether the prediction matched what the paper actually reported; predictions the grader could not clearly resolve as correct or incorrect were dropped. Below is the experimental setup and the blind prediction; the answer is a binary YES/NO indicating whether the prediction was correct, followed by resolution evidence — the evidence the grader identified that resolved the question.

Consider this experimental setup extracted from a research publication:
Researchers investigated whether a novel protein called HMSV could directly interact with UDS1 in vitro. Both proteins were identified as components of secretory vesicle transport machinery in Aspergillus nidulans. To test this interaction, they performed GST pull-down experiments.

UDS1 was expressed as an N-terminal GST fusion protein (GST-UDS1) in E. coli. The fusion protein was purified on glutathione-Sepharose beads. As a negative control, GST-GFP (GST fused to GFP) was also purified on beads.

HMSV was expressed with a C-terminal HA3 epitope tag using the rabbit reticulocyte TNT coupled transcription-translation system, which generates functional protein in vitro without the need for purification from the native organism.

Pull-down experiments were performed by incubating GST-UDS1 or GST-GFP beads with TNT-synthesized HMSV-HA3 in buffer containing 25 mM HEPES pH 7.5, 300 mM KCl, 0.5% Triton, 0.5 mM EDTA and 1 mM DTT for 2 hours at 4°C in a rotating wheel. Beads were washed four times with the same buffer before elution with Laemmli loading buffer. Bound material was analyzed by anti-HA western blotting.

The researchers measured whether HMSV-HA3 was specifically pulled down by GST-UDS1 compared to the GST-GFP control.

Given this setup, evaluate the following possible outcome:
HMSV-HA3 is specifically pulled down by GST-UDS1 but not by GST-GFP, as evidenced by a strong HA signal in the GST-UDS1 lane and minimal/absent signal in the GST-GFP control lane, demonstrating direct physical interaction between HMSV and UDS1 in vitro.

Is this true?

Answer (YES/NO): YES